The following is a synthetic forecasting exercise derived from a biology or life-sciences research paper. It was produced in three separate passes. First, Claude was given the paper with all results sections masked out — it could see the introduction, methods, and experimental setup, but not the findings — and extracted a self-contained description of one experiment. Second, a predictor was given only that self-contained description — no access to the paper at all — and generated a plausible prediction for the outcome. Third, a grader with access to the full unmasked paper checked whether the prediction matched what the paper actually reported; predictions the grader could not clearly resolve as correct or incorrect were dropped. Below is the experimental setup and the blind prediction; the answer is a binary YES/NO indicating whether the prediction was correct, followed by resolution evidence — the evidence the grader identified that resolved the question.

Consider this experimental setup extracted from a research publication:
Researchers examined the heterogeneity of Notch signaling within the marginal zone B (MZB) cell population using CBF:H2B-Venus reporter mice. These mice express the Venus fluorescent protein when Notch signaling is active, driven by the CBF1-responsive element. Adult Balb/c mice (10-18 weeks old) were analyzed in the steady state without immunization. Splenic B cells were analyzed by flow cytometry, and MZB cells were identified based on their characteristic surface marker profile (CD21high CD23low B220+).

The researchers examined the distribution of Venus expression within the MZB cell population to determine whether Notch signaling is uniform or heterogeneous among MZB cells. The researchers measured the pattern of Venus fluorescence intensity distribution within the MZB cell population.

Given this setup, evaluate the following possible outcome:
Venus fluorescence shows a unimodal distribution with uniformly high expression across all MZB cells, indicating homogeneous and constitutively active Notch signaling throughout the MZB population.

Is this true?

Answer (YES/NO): NO